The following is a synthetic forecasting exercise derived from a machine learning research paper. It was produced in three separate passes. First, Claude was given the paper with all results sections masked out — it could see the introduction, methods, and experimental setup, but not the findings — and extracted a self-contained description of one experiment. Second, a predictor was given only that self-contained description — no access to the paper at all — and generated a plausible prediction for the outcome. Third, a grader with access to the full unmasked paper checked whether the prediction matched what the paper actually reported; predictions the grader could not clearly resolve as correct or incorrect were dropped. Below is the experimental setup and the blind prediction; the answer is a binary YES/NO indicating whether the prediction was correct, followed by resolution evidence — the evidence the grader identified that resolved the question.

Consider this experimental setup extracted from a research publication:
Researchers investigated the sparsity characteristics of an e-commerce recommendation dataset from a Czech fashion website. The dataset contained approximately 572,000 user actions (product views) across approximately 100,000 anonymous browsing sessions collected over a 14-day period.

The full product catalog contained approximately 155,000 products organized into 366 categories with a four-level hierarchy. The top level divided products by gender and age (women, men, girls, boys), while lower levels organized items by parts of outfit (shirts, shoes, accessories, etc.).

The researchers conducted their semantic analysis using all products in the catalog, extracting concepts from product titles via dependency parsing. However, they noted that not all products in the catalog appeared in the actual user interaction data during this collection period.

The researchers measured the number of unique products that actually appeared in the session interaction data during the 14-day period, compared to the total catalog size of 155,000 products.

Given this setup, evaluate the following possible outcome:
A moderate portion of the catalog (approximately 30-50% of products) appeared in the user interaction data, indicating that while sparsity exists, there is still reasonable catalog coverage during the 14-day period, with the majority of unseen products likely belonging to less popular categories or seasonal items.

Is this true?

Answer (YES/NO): NO